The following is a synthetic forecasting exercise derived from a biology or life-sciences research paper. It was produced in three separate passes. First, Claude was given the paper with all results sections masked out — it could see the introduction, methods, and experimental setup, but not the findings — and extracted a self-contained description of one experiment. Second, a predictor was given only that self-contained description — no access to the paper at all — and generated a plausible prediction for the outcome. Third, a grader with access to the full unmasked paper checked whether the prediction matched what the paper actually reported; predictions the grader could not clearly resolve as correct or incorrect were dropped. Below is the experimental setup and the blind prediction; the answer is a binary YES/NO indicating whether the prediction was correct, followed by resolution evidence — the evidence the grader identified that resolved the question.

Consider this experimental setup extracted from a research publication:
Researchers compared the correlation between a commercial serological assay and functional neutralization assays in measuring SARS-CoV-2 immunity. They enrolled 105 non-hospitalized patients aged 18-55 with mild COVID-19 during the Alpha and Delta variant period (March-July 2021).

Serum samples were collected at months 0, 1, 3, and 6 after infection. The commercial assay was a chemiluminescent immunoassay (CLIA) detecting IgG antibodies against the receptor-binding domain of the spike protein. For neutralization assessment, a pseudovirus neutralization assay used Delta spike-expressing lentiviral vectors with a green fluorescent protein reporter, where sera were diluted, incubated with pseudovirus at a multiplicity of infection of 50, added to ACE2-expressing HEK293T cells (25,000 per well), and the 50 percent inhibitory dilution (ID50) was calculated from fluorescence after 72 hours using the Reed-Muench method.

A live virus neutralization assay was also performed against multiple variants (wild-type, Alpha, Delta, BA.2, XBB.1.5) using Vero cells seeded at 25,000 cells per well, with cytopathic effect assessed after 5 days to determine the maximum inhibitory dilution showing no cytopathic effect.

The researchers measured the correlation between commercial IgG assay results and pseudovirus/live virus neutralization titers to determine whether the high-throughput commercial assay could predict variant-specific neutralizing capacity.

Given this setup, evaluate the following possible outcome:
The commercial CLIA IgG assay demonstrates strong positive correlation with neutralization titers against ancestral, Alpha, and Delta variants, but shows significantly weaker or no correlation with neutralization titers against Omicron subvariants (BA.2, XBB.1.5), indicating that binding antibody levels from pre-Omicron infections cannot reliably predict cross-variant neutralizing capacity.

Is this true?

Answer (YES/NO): NO